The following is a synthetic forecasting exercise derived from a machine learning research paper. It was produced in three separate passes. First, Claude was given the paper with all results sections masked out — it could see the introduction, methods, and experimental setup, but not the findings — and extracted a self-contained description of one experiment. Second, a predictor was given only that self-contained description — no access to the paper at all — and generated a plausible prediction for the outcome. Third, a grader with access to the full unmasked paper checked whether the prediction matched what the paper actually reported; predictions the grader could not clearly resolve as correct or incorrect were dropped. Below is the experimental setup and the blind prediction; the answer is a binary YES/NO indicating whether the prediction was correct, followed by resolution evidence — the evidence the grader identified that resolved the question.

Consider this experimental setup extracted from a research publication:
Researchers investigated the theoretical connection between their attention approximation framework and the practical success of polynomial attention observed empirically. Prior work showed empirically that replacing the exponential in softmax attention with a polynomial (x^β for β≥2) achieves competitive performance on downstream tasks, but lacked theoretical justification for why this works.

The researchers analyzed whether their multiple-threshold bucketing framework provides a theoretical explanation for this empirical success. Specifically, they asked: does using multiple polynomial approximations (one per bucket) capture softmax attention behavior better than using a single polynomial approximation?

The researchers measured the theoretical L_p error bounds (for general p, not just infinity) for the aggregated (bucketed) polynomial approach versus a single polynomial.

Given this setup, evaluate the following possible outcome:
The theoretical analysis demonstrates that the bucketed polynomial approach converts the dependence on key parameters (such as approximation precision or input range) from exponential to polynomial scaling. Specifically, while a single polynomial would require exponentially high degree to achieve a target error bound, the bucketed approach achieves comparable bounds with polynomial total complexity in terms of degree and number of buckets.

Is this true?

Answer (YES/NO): NO